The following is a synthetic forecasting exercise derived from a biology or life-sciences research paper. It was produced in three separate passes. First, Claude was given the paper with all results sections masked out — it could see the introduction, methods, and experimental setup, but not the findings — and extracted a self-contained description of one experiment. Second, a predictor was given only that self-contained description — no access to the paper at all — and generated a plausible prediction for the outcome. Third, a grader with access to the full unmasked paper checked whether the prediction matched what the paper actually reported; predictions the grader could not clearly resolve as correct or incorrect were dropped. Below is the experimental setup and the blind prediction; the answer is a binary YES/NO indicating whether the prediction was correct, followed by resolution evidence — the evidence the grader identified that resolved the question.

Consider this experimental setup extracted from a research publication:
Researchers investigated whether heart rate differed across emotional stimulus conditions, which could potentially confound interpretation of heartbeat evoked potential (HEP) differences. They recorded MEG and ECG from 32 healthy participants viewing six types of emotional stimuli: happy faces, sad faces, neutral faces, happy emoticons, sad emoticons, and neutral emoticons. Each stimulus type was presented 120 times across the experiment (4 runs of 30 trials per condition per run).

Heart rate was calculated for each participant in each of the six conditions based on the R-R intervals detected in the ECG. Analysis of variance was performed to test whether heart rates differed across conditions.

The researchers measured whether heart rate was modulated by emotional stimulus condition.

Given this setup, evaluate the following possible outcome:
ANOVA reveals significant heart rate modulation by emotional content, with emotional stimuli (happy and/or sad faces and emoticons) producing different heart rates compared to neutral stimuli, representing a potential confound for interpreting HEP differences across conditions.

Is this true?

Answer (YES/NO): NO